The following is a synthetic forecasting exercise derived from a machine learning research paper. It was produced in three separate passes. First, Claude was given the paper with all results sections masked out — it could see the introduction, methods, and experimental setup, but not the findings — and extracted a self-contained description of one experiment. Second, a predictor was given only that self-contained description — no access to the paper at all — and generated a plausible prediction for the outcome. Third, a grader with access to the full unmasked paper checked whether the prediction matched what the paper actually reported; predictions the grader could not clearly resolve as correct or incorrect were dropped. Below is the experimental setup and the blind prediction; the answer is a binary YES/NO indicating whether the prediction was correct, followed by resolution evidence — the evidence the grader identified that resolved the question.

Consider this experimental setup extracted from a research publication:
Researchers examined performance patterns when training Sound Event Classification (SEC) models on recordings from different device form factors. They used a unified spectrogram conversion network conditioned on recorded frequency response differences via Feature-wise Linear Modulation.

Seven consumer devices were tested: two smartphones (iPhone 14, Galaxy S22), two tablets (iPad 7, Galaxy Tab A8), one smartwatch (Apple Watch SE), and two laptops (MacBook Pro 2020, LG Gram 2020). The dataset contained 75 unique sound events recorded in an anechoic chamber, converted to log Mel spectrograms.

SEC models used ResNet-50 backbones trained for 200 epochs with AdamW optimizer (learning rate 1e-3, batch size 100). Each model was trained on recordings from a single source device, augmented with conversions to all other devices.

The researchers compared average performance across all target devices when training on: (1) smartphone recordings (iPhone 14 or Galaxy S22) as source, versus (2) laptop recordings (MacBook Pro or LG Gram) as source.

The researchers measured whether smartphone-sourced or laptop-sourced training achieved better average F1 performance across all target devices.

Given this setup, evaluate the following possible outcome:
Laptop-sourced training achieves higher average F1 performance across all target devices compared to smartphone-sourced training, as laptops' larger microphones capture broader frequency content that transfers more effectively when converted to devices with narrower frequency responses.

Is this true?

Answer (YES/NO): NO